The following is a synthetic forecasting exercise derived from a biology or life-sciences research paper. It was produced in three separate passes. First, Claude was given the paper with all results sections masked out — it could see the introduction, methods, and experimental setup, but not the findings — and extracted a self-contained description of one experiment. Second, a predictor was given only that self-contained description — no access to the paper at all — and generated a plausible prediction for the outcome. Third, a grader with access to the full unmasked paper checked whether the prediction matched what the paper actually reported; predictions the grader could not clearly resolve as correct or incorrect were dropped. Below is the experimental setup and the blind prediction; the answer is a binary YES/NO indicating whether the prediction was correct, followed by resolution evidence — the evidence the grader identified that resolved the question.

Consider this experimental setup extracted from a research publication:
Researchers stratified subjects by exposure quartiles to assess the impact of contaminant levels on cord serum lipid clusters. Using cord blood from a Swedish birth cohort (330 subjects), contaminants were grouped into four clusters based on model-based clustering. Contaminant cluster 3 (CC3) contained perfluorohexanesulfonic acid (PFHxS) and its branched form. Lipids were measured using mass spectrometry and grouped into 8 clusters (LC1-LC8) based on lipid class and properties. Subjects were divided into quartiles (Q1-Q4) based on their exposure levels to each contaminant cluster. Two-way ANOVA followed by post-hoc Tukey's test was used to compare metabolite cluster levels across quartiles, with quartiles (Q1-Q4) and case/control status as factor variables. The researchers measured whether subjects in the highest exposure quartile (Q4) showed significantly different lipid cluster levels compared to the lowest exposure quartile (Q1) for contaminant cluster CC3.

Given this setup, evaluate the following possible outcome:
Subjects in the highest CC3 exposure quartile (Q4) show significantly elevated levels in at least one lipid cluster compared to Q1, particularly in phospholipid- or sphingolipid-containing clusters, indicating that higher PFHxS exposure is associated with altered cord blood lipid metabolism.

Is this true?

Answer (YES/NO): NO